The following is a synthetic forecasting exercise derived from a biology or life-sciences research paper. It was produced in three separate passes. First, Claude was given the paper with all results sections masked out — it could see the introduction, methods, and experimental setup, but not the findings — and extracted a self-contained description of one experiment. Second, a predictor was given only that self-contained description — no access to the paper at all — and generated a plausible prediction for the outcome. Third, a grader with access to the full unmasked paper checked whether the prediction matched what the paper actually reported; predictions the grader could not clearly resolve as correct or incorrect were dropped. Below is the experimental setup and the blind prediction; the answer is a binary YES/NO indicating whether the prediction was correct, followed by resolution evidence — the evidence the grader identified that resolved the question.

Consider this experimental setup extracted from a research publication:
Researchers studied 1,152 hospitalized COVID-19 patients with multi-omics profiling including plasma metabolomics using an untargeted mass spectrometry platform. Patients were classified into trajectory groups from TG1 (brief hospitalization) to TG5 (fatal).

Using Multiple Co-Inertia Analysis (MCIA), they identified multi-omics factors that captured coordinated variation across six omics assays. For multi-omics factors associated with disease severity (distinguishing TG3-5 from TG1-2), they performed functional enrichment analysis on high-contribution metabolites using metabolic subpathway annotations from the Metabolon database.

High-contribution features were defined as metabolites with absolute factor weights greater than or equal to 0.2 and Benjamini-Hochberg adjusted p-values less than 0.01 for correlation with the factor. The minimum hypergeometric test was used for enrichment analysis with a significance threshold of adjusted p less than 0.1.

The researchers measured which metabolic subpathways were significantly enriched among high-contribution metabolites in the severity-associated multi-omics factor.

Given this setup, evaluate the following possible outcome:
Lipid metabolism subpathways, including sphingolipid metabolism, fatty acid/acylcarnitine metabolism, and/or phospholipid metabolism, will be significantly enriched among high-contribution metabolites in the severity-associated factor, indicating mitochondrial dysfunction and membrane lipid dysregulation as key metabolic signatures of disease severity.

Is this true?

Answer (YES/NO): NO